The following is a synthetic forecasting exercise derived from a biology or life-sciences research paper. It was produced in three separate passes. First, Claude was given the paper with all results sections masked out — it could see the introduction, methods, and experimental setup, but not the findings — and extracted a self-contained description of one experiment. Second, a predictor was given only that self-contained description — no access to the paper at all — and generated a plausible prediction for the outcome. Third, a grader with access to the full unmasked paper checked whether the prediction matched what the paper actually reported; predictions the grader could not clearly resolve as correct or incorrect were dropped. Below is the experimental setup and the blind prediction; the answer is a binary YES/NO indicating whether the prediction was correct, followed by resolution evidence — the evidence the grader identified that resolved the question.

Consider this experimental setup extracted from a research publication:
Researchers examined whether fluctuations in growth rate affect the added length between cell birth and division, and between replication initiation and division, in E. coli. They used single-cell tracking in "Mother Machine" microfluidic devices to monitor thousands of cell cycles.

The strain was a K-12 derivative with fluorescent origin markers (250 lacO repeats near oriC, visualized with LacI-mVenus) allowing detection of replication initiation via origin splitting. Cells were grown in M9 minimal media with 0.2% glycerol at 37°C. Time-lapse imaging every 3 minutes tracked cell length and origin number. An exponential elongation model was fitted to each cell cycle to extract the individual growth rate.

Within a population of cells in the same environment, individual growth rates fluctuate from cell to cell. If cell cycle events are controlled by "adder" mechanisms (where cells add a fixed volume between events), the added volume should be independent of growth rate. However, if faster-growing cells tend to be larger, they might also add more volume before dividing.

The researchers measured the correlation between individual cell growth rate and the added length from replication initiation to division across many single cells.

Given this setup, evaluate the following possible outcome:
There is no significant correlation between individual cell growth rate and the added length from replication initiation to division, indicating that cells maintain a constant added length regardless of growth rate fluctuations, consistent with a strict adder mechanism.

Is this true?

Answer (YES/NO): YES